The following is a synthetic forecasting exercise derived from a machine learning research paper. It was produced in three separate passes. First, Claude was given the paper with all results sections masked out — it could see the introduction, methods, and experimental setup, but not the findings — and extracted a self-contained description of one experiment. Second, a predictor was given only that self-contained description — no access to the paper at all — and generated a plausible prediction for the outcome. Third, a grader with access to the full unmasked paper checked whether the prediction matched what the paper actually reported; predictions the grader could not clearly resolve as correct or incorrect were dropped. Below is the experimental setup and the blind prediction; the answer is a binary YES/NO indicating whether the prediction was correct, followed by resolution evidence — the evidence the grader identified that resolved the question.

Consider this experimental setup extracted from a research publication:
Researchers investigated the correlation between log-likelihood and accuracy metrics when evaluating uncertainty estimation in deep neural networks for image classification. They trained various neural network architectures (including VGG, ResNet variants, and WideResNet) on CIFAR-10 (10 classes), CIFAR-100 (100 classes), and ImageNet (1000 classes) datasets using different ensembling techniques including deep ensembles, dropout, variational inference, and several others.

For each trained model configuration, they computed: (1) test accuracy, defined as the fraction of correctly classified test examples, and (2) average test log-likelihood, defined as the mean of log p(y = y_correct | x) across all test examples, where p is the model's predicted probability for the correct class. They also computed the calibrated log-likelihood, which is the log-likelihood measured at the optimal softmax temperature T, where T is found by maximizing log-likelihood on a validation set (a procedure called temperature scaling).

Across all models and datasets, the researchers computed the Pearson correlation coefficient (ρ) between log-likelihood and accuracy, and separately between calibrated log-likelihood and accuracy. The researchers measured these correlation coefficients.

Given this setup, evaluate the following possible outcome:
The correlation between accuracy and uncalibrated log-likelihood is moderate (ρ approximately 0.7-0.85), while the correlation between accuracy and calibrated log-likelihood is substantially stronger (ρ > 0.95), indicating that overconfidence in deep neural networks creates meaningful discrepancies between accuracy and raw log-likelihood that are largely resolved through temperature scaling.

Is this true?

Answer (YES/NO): NO